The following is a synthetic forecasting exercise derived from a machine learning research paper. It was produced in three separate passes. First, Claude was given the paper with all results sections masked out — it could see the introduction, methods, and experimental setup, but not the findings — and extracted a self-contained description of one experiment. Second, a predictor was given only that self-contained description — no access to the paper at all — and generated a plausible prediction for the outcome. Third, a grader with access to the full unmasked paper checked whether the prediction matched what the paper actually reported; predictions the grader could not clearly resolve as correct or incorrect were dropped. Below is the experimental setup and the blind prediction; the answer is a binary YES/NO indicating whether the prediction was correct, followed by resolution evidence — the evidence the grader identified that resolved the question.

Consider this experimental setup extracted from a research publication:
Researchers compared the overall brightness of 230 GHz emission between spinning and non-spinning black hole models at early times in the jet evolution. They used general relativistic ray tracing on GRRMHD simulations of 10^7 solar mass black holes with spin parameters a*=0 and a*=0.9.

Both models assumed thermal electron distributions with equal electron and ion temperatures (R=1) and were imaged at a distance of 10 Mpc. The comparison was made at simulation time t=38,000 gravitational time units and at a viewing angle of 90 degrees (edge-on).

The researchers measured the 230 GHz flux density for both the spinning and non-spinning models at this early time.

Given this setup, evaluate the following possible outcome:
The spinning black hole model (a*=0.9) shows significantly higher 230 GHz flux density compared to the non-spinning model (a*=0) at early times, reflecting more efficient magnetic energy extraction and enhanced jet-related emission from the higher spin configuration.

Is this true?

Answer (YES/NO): YES